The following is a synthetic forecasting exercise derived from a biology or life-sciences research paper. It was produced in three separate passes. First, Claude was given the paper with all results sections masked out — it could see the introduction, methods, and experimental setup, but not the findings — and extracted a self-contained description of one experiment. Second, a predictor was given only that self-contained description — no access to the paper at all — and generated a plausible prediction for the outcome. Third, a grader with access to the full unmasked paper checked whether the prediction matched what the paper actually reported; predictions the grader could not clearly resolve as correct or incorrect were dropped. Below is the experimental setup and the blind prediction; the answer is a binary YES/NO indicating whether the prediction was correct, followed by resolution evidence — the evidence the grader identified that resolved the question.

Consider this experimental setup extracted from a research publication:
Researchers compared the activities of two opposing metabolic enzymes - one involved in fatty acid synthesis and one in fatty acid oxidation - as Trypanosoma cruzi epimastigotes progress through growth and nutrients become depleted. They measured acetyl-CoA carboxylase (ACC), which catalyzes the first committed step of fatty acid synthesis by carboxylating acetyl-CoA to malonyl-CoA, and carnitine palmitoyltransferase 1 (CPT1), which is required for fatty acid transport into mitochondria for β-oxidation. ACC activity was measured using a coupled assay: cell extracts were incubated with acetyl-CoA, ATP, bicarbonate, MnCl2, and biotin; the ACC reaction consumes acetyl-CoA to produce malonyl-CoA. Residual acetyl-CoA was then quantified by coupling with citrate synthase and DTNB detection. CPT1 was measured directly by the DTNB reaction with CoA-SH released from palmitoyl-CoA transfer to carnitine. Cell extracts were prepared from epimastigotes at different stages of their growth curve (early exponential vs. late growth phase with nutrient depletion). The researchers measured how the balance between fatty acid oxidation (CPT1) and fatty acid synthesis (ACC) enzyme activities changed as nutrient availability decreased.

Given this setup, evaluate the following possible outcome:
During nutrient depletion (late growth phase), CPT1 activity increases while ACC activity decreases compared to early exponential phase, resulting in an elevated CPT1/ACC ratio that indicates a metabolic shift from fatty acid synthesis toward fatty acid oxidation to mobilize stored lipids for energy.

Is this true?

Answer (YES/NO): YES